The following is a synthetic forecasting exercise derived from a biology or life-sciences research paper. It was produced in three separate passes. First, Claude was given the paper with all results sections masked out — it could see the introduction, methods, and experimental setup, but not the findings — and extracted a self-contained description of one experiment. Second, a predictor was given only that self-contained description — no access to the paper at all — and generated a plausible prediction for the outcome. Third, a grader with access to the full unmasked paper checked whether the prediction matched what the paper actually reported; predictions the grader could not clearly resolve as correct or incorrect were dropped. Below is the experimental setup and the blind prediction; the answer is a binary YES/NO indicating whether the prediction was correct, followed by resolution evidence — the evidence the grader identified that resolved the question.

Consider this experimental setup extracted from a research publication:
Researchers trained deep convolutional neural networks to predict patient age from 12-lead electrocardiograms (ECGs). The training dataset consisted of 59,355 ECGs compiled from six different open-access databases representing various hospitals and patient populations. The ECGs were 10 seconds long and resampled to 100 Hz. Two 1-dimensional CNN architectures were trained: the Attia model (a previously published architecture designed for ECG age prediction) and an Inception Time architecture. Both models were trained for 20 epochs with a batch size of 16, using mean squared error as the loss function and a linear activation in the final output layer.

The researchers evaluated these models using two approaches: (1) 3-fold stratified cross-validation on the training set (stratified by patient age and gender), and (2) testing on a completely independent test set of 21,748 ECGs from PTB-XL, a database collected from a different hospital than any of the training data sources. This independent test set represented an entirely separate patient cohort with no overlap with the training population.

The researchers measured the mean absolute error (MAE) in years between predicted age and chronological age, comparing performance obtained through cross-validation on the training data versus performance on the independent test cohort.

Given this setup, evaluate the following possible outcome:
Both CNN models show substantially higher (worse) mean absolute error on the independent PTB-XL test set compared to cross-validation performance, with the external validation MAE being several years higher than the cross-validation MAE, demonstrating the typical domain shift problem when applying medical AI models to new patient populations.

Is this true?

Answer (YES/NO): NO